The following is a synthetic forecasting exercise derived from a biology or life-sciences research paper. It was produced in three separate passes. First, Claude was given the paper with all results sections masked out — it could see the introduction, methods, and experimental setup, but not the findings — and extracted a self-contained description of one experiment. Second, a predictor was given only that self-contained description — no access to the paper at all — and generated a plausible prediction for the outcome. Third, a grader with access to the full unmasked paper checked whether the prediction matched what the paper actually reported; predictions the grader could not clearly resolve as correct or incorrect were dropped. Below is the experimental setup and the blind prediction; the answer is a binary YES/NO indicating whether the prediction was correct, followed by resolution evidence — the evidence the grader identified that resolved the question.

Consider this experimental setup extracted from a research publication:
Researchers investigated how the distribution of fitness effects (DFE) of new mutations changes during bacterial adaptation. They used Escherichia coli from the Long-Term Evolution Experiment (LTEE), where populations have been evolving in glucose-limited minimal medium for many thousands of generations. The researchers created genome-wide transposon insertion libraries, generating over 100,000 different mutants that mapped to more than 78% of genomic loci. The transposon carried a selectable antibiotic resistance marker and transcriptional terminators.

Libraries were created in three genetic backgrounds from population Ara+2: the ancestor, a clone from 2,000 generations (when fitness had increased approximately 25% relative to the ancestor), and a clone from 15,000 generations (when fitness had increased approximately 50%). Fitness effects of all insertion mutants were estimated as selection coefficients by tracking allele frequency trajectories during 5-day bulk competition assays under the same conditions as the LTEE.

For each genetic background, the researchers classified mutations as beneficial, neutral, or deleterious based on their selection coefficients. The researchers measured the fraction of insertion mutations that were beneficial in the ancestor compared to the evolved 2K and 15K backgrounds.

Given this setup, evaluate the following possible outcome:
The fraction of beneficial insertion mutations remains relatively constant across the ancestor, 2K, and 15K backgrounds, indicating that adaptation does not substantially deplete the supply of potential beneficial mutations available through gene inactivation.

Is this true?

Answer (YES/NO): NO